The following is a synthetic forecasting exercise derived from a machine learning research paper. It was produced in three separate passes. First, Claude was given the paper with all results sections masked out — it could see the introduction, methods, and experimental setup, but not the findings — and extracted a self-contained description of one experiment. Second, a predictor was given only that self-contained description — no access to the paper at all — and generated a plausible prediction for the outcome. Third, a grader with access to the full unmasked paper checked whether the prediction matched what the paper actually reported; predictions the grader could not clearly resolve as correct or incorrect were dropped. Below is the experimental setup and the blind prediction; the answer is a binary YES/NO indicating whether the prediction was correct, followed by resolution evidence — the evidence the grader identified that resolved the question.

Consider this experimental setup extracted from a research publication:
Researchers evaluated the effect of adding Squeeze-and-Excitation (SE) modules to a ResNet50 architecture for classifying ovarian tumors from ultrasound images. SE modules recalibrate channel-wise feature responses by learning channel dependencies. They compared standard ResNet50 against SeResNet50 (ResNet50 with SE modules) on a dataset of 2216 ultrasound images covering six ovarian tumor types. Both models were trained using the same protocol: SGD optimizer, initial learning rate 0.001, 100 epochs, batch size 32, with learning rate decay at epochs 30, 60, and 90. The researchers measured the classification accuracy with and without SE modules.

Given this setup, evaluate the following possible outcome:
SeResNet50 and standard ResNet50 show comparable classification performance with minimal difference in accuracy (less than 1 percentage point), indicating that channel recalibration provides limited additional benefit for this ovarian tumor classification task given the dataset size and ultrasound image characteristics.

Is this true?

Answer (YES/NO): NO